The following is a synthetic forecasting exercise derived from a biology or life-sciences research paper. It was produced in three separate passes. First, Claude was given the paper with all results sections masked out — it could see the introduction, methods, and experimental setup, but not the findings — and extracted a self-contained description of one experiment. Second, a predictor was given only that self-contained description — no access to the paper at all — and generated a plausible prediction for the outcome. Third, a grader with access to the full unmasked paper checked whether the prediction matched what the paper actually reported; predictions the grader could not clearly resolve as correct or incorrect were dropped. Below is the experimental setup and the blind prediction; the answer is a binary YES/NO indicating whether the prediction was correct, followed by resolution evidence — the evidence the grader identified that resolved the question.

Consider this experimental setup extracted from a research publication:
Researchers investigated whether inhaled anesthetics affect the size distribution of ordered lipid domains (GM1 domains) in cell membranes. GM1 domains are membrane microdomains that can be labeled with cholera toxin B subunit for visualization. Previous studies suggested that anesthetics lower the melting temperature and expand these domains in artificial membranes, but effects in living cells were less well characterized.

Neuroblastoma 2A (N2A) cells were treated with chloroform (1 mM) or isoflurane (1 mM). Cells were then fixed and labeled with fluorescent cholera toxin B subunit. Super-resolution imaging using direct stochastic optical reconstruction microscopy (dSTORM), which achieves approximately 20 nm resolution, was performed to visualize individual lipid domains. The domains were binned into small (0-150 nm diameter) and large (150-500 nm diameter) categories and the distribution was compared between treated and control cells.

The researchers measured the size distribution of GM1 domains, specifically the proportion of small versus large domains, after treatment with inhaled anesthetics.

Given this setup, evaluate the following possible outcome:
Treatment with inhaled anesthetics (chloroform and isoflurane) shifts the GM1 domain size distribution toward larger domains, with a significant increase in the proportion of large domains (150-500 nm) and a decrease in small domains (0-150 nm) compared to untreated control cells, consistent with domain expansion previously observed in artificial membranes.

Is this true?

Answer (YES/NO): YES